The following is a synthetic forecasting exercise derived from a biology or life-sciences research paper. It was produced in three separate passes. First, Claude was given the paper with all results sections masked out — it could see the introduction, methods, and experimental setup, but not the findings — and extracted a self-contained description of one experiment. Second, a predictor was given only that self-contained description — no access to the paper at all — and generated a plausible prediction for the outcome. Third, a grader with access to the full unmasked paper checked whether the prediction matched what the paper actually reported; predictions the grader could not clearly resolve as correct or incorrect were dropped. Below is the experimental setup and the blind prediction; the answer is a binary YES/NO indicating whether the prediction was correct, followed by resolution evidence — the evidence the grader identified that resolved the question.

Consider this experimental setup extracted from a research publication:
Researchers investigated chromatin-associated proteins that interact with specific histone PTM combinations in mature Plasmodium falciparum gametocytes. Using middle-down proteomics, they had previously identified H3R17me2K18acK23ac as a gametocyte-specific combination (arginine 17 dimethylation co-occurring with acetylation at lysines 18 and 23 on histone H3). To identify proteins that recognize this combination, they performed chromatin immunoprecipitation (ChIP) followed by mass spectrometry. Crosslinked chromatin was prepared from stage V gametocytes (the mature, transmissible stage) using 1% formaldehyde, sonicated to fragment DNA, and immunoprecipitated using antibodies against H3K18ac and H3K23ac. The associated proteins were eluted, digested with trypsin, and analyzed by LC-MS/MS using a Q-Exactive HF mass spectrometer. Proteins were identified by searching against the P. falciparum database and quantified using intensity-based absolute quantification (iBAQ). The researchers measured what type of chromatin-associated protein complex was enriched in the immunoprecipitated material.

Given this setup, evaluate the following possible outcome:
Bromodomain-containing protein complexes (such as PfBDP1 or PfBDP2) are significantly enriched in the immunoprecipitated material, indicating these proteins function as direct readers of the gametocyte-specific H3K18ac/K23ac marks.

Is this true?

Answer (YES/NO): NO